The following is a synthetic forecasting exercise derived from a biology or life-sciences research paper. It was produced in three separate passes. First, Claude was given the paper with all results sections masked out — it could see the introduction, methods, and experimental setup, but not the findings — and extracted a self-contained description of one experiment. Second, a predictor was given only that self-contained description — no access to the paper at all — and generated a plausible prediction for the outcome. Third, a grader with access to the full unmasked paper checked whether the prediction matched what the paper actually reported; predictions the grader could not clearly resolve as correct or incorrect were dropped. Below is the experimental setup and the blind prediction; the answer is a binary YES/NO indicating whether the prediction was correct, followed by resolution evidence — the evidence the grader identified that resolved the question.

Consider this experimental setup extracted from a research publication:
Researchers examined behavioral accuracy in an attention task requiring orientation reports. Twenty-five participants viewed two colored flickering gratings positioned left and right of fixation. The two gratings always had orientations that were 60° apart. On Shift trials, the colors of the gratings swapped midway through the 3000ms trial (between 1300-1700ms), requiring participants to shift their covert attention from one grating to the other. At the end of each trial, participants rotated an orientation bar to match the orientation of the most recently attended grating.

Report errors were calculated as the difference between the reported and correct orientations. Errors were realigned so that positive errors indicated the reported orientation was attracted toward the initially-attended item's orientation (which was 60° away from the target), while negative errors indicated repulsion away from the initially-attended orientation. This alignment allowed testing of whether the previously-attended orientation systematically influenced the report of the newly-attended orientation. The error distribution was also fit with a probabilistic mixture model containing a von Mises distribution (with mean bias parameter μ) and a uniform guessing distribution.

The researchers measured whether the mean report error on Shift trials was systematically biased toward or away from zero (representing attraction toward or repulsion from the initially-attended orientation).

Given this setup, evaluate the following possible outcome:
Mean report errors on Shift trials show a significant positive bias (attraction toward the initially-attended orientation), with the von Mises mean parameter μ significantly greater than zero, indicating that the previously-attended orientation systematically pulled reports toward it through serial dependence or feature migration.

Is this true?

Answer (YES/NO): NO